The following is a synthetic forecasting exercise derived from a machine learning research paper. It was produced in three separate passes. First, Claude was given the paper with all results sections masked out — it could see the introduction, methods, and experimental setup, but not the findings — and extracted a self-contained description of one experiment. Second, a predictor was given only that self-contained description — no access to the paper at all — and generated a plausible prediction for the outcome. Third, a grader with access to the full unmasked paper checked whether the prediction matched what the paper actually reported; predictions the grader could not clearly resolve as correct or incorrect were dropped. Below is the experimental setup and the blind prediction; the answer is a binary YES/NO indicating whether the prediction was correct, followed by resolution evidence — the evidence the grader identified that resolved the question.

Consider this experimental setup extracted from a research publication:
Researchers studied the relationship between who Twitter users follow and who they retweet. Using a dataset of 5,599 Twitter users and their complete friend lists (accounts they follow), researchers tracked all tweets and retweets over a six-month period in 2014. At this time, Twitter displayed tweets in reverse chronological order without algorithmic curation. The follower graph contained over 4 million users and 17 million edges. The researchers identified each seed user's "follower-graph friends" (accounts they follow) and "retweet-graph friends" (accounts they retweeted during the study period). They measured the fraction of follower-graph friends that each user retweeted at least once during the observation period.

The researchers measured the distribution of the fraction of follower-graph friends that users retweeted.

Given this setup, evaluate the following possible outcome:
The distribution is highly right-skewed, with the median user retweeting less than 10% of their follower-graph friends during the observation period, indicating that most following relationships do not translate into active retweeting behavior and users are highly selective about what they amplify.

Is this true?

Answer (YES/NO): YES